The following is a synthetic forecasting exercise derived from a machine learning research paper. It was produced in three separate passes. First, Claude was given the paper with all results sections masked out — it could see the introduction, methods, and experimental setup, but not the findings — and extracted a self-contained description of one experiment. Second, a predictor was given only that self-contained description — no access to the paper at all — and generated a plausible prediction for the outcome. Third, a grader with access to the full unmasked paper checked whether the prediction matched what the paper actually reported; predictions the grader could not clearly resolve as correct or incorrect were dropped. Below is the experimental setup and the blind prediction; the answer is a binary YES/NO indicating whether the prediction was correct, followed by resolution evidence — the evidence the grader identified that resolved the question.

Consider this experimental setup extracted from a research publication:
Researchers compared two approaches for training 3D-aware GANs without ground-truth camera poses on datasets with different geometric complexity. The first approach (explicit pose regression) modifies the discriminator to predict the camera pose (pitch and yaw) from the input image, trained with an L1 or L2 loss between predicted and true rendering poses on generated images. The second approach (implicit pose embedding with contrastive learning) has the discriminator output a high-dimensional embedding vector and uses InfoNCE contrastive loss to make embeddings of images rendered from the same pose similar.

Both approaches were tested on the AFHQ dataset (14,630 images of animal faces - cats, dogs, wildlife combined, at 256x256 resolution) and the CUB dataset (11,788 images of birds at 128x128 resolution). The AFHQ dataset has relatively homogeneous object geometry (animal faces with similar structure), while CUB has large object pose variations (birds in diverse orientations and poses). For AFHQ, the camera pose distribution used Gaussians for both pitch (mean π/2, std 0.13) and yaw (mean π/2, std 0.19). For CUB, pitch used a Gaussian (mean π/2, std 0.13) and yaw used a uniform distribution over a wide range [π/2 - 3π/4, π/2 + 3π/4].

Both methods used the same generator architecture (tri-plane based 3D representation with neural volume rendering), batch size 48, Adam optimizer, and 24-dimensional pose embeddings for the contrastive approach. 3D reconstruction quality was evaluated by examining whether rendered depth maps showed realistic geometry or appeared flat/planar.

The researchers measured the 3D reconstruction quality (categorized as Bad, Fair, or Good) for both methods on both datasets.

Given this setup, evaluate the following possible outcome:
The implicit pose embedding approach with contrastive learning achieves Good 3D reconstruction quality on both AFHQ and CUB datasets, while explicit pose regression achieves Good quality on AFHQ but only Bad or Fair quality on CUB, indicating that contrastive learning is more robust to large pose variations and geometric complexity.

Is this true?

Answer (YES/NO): YES